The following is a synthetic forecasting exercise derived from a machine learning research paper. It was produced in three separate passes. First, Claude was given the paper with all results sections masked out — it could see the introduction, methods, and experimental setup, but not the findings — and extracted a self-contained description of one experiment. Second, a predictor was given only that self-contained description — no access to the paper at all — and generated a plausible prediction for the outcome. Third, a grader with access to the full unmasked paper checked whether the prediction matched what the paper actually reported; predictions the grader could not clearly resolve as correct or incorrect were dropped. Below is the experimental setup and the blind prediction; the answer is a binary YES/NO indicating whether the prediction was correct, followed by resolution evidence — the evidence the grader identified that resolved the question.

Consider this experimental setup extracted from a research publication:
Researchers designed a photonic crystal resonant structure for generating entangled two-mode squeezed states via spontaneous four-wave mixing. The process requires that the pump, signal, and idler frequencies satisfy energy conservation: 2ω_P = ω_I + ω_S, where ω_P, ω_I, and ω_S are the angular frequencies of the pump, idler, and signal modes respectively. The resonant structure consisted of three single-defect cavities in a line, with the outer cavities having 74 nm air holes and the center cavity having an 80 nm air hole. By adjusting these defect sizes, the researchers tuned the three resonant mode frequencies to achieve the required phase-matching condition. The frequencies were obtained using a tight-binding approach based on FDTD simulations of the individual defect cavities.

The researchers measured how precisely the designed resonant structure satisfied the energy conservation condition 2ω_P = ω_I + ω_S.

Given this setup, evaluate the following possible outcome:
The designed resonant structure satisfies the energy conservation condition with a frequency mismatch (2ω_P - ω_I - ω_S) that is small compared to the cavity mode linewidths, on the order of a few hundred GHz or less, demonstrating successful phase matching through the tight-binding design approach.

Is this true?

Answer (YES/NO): NO